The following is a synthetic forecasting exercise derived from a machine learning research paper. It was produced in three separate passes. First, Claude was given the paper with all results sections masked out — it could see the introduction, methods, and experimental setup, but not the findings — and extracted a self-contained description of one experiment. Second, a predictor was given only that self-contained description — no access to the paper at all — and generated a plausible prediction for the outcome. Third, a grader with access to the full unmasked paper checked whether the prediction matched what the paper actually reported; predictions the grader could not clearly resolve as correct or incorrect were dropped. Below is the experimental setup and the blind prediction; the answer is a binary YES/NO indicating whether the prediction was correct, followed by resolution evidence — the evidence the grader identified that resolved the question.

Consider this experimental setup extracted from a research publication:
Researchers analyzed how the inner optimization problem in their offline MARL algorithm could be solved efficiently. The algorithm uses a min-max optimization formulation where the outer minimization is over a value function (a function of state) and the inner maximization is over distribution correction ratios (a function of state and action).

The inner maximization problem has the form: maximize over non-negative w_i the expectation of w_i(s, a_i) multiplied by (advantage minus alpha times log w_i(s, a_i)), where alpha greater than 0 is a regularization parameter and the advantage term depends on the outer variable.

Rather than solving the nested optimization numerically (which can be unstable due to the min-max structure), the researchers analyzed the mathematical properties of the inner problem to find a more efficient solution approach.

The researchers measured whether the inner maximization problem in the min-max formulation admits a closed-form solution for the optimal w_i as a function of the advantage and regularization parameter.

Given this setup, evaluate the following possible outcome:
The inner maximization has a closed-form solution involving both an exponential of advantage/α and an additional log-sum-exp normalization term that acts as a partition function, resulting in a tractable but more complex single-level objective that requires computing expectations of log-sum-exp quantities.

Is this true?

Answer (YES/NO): NO